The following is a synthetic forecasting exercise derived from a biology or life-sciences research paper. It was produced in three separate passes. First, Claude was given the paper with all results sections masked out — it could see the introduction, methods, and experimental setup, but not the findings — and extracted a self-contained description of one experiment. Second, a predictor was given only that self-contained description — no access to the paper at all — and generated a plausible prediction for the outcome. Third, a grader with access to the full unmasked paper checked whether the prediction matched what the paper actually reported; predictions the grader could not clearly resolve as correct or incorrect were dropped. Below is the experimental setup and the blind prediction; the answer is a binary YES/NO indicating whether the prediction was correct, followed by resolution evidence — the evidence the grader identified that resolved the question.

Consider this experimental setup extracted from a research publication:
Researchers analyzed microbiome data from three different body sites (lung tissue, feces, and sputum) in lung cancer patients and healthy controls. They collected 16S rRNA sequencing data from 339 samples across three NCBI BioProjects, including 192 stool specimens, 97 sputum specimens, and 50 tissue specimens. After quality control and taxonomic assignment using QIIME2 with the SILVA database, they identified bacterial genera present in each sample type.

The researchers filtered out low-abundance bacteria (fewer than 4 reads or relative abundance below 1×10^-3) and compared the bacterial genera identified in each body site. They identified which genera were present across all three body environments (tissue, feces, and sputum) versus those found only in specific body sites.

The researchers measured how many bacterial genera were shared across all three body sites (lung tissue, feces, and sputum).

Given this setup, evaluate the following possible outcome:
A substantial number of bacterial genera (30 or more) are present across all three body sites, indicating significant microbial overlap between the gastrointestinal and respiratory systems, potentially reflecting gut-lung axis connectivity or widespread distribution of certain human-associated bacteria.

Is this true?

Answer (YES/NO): NO